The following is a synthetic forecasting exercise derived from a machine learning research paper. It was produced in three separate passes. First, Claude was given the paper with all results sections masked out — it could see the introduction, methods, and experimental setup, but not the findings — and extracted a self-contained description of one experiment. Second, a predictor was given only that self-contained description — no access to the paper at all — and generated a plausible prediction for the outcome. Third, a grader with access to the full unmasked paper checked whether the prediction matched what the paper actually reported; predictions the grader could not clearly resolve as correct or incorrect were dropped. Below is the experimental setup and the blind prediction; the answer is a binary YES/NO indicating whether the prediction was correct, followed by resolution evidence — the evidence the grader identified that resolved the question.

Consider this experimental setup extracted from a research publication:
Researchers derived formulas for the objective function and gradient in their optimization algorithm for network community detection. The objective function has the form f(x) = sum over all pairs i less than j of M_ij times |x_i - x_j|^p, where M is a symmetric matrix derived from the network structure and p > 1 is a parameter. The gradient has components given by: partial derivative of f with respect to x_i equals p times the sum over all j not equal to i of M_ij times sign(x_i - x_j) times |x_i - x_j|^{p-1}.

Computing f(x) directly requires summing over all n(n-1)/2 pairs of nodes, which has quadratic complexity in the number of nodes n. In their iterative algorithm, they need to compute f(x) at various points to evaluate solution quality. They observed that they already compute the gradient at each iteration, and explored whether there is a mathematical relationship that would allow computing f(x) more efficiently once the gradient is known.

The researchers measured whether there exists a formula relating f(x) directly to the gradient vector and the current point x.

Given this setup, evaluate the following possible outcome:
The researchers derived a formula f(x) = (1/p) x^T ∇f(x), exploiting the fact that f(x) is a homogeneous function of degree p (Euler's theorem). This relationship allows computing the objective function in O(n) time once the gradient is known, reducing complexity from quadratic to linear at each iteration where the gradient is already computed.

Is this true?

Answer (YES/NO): YES